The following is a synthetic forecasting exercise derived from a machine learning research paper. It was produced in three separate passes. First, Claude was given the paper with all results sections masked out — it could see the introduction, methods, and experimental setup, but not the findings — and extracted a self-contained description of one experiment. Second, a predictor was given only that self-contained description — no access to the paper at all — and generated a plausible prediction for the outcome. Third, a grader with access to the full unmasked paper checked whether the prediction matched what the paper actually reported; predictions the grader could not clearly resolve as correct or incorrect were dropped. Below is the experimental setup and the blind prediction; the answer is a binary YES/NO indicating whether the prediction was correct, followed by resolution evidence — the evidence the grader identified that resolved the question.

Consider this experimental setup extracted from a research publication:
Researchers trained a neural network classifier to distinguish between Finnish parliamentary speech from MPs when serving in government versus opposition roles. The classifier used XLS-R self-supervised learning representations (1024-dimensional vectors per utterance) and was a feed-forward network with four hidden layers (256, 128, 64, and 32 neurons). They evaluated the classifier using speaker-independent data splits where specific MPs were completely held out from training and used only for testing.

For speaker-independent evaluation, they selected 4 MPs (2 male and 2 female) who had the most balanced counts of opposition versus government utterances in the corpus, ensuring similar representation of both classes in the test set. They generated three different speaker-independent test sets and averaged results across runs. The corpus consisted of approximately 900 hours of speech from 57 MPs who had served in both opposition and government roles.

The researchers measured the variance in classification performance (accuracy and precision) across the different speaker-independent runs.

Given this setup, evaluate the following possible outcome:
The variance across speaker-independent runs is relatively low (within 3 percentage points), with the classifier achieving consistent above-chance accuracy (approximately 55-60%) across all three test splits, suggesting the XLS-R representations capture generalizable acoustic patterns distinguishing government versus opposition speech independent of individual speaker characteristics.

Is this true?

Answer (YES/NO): NO